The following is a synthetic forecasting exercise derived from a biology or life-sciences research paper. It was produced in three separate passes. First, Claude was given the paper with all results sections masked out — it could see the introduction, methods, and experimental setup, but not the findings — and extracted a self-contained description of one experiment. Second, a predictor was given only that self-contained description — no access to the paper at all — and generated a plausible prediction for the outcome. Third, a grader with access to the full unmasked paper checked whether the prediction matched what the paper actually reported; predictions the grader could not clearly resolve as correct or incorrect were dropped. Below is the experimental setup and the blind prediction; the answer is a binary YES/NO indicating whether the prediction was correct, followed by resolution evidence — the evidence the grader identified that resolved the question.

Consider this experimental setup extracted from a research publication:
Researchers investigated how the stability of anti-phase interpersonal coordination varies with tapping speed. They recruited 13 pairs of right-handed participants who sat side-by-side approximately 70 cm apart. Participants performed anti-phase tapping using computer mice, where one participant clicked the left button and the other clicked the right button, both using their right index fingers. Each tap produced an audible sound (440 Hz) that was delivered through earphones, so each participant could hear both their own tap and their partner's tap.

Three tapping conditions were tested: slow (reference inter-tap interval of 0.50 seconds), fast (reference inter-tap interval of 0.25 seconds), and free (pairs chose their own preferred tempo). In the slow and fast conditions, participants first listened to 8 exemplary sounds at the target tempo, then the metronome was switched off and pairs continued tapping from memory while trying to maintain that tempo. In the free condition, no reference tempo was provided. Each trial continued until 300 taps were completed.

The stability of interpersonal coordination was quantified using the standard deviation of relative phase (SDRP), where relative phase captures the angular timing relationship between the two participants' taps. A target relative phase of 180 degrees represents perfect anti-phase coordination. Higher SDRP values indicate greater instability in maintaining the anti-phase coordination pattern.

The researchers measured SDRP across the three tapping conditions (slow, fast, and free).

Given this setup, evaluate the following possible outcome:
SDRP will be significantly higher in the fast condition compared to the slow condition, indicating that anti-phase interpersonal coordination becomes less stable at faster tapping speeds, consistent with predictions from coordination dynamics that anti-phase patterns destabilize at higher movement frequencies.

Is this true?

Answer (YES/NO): YES